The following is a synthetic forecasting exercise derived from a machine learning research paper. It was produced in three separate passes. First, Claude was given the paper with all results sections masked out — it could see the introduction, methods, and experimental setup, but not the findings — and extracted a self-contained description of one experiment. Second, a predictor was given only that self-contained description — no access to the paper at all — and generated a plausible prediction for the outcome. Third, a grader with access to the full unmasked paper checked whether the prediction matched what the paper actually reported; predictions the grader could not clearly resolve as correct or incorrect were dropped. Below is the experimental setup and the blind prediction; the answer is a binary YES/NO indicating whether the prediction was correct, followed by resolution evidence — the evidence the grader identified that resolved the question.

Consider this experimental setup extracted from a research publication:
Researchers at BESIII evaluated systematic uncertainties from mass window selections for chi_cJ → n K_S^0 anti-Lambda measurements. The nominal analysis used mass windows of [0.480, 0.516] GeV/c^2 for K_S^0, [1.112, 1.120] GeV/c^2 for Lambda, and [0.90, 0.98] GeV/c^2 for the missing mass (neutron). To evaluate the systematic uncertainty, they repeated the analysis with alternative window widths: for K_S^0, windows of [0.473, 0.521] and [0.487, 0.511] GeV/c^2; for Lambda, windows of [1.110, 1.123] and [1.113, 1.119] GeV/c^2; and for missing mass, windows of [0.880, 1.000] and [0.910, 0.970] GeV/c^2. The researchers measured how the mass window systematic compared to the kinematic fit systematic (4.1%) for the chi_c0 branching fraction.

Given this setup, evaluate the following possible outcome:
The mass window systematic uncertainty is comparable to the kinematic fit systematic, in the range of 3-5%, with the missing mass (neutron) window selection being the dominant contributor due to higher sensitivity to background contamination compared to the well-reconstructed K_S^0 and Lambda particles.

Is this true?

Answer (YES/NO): NO